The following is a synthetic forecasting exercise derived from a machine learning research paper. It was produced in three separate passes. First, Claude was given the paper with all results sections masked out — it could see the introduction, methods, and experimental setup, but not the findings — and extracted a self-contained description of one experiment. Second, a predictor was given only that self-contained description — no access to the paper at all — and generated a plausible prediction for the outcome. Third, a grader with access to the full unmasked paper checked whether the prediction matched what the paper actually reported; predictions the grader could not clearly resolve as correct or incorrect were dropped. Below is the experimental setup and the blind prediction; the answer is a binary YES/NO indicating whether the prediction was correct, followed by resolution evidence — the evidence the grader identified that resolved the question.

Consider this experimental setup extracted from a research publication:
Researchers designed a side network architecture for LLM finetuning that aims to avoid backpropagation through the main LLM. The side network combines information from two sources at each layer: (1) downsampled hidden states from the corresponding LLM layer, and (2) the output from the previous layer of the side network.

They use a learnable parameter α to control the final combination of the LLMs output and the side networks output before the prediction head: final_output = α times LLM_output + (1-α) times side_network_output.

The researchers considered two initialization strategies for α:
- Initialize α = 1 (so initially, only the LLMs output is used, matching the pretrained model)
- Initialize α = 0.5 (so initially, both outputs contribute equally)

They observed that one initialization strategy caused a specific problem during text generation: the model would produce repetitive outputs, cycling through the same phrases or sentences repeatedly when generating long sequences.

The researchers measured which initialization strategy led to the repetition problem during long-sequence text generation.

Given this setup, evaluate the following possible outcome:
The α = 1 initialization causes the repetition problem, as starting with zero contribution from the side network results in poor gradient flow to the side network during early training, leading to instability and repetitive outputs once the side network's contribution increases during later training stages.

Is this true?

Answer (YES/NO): NO